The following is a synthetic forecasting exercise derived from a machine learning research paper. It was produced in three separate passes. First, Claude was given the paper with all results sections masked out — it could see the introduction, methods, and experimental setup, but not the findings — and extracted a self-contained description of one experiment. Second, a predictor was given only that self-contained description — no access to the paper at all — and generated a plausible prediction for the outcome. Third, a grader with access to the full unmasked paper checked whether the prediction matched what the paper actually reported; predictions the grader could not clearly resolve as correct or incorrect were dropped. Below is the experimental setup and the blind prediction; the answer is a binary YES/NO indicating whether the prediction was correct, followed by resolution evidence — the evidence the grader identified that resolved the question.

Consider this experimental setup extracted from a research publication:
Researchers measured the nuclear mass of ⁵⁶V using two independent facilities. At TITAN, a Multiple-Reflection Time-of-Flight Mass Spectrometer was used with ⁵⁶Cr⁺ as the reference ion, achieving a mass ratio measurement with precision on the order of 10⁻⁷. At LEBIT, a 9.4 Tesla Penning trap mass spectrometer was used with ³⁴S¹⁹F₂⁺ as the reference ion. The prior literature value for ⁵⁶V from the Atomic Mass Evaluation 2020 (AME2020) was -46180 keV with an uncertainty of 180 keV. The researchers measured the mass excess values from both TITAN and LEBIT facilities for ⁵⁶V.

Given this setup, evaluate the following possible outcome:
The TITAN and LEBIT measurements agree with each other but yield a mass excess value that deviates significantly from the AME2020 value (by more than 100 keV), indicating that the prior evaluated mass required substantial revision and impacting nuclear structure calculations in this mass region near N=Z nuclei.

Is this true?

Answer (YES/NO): NO